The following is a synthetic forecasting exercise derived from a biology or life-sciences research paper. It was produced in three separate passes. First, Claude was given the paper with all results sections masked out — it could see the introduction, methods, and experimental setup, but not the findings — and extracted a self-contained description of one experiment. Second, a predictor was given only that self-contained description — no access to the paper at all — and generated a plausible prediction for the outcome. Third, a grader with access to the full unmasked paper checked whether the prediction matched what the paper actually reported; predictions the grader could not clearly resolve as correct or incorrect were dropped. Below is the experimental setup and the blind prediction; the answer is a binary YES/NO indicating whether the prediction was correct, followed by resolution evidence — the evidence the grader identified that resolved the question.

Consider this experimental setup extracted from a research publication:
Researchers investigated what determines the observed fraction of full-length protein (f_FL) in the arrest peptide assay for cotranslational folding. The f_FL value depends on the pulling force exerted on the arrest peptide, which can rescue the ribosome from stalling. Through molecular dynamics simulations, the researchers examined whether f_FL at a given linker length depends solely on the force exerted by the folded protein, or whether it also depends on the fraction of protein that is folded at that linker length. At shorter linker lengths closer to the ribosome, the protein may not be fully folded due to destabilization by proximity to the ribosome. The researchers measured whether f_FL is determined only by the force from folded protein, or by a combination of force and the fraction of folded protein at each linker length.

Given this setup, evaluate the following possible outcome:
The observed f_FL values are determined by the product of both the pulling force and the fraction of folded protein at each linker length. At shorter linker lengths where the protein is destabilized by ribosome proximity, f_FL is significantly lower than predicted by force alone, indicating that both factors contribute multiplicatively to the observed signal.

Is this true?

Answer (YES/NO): YES